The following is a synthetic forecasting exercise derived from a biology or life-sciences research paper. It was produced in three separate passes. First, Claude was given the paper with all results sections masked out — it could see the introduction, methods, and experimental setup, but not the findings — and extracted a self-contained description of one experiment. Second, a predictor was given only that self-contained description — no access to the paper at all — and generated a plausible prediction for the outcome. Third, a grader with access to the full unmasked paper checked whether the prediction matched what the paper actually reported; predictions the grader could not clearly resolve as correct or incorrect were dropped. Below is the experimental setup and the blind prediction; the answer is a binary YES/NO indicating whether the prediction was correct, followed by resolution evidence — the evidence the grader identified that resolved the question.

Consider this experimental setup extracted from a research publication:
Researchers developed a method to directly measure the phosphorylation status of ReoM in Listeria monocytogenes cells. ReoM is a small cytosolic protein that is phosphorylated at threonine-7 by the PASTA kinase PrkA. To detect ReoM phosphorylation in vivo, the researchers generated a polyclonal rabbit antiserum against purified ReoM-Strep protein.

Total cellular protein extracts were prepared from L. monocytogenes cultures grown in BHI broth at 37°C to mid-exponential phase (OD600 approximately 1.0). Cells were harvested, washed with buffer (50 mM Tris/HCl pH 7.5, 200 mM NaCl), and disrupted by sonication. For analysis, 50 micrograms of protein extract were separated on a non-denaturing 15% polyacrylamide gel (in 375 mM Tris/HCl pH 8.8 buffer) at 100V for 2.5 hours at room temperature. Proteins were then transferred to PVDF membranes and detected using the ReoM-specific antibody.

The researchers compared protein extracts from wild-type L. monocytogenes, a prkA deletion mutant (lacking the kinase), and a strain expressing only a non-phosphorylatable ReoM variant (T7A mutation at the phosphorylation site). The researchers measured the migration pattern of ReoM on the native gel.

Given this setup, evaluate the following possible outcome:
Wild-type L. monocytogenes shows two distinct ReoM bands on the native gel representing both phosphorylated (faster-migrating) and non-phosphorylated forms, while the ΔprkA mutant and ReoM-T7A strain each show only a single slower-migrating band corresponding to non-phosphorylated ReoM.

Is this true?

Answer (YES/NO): NO